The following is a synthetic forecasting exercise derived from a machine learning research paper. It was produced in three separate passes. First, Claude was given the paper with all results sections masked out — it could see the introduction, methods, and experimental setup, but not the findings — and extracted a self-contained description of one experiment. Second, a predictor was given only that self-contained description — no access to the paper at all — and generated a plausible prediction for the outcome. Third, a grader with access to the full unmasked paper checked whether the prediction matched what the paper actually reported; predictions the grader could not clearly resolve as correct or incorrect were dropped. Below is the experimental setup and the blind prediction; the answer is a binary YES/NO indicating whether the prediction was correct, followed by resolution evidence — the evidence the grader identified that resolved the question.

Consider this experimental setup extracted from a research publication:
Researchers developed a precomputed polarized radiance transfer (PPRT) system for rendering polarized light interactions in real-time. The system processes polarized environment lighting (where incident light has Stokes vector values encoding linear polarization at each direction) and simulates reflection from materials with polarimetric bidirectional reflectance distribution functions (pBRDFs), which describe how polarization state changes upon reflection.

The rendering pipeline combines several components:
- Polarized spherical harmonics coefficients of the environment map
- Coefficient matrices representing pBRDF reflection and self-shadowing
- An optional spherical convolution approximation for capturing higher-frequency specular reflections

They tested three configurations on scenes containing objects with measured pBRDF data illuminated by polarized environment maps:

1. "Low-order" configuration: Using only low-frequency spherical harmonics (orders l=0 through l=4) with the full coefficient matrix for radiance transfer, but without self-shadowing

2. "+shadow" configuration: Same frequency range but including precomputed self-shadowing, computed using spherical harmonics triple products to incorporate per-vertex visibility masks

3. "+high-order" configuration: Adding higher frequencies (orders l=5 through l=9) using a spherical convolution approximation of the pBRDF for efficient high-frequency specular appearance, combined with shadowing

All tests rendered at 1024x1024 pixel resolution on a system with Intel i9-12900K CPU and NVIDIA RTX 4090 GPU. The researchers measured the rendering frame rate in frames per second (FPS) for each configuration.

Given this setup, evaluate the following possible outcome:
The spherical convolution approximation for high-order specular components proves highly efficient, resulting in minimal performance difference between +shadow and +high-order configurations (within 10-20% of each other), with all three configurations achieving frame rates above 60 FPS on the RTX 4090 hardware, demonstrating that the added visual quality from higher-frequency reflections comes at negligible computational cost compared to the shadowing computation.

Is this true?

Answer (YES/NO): NO